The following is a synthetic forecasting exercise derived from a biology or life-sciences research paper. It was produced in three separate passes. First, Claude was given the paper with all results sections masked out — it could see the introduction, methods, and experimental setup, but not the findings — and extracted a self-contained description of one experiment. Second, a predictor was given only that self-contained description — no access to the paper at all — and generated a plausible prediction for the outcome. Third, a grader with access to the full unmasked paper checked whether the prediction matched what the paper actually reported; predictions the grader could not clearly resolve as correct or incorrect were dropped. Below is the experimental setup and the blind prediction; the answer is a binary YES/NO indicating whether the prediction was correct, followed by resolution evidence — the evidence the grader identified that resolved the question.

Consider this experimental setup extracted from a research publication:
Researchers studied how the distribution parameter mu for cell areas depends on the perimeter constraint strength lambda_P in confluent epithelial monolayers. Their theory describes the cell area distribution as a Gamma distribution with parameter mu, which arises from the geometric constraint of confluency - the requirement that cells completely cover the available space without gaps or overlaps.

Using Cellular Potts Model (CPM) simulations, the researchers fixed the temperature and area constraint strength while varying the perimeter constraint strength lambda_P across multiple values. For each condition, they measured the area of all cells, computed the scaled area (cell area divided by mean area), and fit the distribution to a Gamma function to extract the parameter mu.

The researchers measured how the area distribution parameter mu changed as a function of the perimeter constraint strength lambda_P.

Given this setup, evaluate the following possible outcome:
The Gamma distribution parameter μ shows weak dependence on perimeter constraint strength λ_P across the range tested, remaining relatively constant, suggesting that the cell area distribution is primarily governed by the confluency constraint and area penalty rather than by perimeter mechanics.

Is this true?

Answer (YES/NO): YES